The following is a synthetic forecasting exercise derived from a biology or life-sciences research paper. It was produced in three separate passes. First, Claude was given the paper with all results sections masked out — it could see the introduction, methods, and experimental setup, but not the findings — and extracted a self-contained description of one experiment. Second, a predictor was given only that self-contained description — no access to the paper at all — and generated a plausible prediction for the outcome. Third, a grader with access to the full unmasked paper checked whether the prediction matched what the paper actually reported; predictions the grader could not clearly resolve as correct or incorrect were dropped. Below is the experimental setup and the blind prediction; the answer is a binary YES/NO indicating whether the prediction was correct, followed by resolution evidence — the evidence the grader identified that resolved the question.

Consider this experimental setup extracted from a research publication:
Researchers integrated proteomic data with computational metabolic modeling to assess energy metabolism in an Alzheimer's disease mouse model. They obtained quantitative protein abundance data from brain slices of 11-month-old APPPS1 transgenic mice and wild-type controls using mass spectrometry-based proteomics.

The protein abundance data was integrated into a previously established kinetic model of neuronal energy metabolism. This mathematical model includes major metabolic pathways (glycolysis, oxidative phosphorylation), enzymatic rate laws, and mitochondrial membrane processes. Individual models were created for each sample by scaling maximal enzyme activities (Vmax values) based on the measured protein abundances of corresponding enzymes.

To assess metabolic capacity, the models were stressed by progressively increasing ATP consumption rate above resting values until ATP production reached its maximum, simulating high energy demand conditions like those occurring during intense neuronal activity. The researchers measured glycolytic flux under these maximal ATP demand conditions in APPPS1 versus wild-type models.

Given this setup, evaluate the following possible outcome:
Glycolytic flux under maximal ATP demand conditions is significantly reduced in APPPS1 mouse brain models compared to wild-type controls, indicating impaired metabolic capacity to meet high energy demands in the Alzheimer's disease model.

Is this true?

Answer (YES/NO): YES